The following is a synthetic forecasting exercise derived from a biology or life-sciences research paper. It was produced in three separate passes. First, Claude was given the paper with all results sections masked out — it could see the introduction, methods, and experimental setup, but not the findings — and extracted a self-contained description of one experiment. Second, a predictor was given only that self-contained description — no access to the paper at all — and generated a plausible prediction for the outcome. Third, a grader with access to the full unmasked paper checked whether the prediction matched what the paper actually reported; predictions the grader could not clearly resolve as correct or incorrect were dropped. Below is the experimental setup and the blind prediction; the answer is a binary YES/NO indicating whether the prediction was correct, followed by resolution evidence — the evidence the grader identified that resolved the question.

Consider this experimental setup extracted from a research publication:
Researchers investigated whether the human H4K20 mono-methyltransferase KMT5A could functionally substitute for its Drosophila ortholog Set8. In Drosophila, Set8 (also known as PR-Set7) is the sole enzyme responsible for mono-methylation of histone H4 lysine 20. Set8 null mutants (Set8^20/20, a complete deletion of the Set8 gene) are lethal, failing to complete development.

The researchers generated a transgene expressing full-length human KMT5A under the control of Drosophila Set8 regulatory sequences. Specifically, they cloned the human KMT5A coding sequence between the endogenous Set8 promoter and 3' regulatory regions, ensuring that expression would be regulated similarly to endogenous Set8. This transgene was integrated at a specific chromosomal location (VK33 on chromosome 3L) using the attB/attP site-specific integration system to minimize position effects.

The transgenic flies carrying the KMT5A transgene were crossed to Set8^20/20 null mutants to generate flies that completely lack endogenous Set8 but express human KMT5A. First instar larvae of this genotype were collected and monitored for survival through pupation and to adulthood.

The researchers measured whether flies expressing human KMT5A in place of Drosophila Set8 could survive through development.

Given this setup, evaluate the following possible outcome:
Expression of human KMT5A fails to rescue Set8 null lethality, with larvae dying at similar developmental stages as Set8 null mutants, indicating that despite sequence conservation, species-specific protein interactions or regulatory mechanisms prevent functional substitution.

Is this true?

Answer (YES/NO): NO